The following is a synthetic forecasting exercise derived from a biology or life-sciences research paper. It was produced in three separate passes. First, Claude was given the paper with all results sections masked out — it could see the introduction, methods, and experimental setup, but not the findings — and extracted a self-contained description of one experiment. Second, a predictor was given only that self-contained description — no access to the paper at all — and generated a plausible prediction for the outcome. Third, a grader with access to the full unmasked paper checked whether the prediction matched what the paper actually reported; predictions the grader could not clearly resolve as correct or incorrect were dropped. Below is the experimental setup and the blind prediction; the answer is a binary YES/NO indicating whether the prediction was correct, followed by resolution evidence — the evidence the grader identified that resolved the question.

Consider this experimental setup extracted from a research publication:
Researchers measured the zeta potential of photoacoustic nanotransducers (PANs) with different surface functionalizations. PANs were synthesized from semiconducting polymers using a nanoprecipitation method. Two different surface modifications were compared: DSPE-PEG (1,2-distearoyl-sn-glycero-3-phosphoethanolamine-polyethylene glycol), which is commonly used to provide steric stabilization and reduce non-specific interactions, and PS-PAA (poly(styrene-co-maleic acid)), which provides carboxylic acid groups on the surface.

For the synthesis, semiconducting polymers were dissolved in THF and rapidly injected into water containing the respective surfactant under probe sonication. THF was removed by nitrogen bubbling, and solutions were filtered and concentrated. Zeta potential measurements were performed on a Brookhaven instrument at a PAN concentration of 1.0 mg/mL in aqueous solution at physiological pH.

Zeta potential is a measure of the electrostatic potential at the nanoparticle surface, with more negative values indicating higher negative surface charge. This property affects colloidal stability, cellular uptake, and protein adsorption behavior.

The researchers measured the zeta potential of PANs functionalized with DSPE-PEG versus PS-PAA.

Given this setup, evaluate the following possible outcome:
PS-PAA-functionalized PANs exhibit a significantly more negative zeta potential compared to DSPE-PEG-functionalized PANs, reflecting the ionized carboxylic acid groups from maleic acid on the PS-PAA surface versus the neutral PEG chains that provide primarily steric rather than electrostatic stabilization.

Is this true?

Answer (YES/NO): YES